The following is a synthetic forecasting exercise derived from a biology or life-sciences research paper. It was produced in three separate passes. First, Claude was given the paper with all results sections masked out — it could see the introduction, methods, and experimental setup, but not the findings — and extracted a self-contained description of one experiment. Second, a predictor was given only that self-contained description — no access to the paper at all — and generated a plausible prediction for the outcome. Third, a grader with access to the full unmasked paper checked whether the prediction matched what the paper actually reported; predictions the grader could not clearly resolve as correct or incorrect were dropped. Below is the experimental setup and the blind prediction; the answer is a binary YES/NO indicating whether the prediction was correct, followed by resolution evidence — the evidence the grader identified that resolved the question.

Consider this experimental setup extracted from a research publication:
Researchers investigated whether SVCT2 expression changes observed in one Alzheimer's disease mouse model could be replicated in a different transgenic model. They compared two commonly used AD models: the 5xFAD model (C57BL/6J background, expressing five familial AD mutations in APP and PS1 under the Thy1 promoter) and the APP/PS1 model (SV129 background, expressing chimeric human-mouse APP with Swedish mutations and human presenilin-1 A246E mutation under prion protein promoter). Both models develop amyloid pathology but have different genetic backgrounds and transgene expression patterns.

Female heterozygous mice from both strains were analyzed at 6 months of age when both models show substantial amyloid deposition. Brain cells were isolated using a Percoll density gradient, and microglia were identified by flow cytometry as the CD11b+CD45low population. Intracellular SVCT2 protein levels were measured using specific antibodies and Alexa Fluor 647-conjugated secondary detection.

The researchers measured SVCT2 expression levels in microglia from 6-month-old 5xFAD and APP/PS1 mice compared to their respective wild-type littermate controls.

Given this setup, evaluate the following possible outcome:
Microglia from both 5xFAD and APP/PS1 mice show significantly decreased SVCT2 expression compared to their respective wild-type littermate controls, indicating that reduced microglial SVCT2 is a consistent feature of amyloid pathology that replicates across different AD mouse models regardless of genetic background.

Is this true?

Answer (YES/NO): YES